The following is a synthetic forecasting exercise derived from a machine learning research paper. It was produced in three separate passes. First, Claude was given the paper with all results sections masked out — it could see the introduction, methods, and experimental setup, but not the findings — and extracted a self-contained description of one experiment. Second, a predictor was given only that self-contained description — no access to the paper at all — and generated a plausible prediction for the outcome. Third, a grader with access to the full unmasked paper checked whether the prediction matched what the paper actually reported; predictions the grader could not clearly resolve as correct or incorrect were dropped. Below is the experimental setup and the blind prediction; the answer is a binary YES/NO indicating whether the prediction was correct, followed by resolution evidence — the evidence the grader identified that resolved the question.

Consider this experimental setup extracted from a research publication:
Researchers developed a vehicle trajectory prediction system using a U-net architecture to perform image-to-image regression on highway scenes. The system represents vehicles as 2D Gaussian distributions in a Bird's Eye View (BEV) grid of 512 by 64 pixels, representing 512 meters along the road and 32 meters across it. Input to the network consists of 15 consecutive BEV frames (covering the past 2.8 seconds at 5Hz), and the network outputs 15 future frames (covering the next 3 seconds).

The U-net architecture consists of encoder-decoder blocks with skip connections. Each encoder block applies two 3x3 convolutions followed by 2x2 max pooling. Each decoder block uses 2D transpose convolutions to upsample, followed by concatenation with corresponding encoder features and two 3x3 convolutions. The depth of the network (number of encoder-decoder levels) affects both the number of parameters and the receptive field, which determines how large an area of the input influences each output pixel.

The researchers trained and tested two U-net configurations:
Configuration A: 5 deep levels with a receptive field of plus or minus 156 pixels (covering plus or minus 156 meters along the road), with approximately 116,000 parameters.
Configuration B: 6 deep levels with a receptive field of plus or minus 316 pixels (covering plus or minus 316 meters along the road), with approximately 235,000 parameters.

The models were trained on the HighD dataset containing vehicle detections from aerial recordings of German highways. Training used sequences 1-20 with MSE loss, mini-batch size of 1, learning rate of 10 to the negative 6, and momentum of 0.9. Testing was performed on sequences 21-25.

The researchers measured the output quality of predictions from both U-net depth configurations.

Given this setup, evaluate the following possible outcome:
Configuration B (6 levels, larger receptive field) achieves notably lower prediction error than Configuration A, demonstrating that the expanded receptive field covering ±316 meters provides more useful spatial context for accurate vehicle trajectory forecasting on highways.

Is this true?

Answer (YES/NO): YES